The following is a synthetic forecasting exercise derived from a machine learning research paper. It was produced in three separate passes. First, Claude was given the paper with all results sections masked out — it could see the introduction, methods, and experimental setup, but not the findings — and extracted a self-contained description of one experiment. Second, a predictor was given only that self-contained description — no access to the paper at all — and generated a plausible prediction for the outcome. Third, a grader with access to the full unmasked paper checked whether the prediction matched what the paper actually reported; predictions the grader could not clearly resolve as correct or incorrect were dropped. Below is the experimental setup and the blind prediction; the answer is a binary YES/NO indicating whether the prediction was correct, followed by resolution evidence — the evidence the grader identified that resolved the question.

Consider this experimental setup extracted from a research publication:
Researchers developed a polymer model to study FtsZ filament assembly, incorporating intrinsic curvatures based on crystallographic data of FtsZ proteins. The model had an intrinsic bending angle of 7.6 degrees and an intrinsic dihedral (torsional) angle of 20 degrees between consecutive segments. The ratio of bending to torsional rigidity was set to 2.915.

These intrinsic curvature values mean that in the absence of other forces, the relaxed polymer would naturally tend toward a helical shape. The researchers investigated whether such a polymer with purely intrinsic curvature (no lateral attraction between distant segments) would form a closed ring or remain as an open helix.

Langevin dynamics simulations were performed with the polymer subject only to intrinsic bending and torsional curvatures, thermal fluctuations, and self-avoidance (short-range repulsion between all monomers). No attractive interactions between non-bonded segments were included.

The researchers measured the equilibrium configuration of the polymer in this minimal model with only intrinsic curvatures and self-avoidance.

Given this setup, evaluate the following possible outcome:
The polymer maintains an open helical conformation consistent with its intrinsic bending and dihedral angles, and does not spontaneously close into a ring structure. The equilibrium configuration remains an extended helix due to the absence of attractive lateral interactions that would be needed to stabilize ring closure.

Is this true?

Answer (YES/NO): YES